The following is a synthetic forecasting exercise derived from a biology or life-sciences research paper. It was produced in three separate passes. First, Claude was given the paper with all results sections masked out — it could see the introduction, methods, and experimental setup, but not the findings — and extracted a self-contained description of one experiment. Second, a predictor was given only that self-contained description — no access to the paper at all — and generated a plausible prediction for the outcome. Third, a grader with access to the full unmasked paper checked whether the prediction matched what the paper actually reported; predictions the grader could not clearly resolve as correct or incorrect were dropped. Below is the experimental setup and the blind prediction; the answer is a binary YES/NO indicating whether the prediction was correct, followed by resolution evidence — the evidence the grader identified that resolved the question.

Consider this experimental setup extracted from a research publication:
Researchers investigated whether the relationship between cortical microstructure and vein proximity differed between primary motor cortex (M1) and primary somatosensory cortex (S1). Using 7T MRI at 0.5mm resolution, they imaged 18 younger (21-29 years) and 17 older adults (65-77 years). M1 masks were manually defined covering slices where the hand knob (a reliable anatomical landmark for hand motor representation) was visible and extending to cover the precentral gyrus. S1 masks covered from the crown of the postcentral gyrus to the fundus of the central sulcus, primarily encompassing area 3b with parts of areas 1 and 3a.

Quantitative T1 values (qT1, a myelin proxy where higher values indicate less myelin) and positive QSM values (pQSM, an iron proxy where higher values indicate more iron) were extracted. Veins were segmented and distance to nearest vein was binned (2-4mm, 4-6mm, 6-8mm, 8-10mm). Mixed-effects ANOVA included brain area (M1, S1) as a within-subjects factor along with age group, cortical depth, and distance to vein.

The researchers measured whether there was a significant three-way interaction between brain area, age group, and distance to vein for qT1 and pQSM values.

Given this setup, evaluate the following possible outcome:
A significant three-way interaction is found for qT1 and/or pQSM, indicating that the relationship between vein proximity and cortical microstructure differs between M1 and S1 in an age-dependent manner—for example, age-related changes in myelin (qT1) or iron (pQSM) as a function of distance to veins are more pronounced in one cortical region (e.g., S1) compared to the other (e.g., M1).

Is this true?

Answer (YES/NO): YES